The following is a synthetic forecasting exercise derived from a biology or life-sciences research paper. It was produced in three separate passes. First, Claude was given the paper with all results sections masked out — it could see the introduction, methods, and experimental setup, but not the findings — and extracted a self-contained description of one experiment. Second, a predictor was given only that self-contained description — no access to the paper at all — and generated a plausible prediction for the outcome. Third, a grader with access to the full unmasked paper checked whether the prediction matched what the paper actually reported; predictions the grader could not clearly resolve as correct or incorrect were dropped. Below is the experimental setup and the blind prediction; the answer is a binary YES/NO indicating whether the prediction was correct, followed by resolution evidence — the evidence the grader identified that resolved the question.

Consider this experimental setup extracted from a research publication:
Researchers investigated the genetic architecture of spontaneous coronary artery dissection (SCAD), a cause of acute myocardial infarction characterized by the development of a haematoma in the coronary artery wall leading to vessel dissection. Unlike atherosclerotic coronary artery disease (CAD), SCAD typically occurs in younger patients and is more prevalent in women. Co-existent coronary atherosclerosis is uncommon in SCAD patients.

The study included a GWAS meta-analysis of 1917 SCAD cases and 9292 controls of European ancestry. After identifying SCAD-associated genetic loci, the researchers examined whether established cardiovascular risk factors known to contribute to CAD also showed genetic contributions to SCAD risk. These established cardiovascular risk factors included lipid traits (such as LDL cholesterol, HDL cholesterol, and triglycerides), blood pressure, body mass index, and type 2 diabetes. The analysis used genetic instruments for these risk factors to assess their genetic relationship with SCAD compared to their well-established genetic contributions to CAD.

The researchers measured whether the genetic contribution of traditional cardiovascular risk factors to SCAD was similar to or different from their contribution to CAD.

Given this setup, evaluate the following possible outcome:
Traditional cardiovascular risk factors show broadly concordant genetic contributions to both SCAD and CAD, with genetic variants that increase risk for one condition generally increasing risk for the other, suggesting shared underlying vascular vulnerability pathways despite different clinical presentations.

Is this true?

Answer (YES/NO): NO